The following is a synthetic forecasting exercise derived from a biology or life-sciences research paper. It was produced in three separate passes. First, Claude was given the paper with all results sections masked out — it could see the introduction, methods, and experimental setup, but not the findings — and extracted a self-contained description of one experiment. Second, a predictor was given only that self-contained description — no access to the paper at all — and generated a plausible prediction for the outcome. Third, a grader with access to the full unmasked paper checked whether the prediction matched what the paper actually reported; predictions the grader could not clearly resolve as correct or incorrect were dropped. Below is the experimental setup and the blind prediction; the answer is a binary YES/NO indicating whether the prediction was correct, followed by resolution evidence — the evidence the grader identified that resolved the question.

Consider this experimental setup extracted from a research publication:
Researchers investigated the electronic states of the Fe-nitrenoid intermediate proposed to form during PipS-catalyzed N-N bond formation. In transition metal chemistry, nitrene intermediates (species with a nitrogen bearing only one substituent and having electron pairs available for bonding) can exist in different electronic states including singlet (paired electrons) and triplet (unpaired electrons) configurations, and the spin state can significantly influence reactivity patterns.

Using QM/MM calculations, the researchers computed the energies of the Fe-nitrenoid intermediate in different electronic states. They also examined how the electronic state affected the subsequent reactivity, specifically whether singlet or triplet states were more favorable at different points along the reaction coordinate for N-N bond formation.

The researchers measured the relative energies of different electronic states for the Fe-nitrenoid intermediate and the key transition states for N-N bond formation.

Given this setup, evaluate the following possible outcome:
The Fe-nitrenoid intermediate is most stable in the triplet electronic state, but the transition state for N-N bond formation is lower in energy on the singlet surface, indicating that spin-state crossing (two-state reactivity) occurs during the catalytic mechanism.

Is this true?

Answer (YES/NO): YES